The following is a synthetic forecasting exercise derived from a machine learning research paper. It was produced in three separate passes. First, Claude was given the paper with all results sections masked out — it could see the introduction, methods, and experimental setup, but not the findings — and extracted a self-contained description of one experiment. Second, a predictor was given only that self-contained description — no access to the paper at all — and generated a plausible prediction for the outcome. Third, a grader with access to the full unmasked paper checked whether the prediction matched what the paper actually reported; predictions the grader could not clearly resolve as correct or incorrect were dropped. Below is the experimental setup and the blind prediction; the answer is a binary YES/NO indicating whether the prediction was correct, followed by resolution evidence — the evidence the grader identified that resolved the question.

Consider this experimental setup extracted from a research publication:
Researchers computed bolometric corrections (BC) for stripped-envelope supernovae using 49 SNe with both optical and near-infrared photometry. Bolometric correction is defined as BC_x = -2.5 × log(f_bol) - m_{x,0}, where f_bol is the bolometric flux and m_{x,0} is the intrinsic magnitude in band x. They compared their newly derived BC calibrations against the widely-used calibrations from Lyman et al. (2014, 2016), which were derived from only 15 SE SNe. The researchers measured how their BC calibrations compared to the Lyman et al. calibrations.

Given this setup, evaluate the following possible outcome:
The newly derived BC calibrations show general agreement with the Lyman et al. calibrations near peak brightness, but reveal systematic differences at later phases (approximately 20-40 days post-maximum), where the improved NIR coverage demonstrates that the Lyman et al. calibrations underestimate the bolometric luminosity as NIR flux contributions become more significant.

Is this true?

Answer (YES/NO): NO